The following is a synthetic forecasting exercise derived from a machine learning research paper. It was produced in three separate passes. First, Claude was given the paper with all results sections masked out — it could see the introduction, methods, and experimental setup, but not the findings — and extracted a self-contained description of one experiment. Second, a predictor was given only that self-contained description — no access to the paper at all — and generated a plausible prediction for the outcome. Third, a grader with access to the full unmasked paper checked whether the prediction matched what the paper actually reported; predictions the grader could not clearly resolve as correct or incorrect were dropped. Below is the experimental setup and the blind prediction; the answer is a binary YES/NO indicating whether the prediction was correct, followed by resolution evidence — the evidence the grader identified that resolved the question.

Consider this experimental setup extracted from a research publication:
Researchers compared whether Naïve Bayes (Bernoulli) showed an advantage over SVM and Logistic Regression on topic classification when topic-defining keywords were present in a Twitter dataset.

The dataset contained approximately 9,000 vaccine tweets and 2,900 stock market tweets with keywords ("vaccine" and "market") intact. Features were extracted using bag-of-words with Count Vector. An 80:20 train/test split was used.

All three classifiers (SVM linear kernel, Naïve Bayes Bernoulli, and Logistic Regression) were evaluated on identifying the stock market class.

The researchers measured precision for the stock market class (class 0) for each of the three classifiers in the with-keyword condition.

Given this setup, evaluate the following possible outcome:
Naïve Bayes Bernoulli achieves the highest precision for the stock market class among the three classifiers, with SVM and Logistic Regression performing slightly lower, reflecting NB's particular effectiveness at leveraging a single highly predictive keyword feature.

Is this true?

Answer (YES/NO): NO